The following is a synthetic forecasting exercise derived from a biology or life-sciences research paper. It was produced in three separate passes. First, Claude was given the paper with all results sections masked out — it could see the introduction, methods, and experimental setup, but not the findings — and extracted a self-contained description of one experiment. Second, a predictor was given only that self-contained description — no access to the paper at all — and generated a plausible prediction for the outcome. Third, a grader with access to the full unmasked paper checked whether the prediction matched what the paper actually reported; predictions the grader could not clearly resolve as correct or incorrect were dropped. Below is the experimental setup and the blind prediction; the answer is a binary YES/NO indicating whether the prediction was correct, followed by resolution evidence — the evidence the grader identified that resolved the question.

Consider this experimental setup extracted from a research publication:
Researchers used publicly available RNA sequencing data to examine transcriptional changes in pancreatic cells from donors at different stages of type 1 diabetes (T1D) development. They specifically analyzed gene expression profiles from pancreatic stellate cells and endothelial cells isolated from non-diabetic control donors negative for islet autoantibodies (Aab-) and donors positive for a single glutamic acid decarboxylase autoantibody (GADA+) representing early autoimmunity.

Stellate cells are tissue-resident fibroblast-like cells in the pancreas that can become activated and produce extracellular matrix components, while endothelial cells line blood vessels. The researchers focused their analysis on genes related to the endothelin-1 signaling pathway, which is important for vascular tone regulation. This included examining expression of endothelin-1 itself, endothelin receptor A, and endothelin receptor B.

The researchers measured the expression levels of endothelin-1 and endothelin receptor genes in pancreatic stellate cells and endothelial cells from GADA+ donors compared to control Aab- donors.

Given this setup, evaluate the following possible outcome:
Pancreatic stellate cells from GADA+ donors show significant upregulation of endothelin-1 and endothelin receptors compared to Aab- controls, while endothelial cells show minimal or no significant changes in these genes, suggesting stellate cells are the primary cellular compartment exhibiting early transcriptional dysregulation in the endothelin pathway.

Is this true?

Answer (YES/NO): NO